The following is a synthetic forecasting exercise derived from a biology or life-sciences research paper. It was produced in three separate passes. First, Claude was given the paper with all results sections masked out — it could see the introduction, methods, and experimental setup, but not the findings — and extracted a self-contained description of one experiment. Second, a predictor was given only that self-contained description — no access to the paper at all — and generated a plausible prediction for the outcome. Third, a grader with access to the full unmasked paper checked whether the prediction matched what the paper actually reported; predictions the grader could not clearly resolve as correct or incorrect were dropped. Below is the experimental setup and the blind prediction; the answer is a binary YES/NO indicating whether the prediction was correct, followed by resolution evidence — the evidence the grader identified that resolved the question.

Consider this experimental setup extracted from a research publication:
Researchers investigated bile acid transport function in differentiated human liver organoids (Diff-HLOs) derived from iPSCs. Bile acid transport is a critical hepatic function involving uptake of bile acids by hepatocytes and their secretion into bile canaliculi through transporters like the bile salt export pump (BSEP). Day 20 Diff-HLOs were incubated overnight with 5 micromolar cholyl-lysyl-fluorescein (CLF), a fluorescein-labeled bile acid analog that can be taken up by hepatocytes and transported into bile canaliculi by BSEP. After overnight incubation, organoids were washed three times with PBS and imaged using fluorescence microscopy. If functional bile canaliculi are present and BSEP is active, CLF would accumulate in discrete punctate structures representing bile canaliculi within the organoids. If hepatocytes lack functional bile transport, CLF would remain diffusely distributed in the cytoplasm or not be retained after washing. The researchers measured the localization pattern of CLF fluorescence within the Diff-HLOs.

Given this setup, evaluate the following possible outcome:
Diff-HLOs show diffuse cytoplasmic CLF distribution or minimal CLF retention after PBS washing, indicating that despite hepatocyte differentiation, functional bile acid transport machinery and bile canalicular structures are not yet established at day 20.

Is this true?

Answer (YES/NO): NO